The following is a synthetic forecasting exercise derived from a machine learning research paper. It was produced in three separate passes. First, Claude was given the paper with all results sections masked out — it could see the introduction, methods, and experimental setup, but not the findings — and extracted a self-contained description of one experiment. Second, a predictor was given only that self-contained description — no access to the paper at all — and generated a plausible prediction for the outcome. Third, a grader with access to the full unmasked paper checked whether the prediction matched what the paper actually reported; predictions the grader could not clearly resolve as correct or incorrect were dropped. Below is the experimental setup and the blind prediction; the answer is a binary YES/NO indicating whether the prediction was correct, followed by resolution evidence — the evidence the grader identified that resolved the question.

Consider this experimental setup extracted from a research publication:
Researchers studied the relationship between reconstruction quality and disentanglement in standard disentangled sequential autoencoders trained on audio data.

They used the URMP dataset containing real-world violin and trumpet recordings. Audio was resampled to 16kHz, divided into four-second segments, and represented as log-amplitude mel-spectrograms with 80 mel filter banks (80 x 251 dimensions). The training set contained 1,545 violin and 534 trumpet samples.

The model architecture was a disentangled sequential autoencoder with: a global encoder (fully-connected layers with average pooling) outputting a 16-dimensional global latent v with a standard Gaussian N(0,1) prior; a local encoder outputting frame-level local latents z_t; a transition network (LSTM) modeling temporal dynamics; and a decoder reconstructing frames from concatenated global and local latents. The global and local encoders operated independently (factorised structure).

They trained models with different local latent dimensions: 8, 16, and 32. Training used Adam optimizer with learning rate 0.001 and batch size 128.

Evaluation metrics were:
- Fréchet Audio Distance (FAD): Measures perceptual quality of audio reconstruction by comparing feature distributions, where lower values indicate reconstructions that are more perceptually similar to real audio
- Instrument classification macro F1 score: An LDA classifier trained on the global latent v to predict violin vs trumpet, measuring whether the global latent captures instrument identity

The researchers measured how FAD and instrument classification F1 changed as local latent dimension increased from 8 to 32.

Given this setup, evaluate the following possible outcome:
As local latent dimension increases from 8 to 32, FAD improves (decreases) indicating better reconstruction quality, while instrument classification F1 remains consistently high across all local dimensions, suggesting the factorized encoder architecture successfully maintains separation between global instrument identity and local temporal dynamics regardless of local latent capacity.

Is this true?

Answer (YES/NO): NO